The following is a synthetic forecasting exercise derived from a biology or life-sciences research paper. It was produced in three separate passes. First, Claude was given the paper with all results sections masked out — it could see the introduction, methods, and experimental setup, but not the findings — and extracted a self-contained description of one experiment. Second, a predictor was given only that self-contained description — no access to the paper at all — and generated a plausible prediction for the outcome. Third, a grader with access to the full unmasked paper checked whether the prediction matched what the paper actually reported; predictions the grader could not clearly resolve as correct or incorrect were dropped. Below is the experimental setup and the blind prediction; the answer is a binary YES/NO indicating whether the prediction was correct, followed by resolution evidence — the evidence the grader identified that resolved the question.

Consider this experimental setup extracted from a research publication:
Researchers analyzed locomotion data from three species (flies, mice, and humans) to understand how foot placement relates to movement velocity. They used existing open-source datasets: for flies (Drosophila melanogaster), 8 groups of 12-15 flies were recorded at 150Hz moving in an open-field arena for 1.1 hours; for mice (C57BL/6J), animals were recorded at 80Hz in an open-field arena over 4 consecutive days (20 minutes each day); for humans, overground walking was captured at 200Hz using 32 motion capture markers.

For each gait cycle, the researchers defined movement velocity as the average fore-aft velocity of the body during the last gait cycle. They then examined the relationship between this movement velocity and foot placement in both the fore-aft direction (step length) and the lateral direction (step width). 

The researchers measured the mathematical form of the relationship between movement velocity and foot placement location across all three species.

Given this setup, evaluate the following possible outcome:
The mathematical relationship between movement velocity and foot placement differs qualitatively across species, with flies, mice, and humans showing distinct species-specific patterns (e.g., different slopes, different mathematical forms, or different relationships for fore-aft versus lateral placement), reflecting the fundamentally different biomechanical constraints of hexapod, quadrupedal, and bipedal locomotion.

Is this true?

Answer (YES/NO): NO